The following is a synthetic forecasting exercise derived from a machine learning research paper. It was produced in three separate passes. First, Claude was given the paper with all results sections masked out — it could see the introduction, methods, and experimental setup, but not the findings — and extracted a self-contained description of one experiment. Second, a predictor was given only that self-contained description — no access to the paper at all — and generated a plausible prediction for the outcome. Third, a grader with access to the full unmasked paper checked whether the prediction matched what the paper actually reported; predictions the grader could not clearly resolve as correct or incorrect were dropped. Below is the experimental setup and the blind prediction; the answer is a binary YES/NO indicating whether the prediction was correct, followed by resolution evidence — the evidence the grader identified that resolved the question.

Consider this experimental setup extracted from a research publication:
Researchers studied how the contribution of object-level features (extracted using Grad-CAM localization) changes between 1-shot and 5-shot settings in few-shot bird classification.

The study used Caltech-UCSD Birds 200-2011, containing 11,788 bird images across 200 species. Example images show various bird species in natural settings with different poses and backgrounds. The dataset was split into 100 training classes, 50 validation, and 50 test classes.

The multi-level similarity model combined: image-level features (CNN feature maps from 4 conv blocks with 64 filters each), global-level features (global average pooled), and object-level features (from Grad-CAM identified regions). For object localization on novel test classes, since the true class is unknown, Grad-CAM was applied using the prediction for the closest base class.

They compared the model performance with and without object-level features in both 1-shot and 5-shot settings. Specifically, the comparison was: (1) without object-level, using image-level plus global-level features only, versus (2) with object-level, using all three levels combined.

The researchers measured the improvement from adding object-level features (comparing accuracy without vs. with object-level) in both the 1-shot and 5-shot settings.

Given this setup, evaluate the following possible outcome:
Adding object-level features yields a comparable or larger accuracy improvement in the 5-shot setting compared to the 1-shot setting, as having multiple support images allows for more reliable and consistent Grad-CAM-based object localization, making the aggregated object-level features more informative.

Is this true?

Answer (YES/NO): NO